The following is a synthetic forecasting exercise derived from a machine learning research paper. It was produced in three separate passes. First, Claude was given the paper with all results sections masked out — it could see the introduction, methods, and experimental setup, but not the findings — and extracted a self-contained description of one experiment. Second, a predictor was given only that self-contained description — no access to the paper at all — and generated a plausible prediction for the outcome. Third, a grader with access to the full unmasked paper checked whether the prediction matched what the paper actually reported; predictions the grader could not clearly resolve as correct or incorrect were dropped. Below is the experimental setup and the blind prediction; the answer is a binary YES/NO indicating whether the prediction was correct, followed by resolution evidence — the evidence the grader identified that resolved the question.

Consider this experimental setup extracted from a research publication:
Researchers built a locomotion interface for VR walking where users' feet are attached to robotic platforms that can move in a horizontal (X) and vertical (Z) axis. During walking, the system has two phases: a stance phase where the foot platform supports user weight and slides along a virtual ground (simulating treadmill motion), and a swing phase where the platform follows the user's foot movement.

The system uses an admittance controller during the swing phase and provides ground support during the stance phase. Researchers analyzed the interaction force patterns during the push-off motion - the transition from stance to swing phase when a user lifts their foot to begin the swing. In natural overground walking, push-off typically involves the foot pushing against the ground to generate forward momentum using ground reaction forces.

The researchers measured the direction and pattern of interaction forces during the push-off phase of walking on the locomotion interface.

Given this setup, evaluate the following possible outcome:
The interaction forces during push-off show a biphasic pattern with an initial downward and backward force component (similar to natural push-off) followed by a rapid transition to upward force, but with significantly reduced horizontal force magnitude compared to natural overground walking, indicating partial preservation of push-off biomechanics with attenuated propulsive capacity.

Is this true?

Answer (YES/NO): NO